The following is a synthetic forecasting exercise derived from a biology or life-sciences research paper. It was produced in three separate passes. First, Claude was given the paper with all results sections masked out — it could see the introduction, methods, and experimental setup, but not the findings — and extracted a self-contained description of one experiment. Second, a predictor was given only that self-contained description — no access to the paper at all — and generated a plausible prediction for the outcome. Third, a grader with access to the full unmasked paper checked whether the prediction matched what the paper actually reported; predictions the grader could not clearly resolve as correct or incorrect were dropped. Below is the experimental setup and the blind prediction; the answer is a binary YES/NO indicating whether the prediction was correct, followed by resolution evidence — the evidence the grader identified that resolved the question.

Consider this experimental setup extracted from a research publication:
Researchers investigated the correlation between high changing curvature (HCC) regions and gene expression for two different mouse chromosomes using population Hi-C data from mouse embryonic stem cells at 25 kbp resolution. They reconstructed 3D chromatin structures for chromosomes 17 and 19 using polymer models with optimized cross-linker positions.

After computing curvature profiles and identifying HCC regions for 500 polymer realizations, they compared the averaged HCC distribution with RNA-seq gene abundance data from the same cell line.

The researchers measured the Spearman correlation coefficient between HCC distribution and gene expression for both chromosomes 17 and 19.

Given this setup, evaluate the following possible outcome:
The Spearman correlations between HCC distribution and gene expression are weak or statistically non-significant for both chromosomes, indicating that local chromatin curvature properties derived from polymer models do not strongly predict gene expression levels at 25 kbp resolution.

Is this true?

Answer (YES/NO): NO